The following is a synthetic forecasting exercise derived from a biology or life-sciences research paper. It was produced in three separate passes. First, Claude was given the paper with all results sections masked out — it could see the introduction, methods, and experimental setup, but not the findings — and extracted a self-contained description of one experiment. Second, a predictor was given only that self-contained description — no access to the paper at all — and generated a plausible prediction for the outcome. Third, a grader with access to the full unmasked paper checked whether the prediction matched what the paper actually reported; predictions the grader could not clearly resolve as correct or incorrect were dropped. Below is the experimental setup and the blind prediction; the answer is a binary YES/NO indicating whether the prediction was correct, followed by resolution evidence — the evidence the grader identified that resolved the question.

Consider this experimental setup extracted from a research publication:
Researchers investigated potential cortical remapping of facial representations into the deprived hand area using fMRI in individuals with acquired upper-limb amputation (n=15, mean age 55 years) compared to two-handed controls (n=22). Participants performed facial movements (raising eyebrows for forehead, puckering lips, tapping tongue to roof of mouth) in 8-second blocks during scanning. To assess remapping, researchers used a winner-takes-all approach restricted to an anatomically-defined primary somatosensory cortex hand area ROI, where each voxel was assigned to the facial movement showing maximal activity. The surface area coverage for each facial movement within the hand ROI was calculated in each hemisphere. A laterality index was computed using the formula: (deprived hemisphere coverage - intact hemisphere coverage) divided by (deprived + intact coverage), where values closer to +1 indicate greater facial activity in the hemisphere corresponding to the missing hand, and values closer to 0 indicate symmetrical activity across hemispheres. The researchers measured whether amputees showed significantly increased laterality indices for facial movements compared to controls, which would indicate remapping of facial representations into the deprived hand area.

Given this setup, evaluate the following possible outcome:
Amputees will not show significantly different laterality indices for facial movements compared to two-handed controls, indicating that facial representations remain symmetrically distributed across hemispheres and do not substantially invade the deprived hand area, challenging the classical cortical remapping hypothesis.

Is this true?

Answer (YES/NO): NO